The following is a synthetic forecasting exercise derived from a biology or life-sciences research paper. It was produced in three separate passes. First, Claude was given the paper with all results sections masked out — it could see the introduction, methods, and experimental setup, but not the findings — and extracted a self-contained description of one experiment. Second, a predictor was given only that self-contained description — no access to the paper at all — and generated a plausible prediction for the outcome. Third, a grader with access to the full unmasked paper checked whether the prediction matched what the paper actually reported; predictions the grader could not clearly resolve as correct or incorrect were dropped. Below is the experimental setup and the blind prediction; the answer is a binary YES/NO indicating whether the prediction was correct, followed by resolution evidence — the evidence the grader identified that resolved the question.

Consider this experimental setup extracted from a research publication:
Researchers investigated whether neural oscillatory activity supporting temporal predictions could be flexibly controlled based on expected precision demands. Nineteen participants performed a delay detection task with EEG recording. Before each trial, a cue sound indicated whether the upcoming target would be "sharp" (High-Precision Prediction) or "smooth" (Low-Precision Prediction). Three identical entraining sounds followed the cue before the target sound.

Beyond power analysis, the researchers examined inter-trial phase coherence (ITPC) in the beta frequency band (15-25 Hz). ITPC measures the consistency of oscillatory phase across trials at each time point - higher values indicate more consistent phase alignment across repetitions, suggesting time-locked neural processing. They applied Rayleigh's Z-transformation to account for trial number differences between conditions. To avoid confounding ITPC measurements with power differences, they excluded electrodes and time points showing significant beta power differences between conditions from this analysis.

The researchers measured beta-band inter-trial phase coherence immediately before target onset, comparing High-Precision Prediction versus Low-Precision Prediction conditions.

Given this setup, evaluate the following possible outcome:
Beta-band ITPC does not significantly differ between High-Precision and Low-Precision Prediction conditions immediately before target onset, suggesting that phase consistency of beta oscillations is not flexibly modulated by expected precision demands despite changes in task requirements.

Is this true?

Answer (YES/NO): NO